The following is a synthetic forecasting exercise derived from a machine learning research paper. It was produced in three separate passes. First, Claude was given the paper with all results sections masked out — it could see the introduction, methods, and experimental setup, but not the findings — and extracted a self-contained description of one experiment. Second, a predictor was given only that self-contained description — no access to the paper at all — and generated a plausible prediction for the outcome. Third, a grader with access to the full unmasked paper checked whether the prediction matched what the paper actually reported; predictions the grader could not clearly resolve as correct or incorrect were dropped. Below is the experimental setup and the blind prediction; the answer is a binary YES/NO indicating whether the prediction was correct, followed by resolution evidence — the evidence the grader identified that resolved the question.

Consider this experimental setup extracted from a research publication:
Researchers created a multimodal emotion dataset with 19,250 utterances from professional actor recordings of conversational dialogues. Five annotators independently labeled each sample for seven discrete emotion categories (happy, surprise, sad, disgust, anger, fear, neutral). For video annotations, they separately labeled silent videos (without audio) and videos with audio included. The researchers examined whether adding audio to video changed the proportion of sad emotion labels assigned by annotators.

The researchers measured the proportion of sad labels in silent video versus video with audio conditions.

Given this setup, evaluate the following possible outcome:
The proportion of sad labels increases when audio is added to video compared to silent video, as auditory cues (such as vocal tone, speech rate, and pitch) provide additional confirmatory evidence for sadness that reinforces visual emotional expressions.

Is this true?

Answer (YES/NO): YES